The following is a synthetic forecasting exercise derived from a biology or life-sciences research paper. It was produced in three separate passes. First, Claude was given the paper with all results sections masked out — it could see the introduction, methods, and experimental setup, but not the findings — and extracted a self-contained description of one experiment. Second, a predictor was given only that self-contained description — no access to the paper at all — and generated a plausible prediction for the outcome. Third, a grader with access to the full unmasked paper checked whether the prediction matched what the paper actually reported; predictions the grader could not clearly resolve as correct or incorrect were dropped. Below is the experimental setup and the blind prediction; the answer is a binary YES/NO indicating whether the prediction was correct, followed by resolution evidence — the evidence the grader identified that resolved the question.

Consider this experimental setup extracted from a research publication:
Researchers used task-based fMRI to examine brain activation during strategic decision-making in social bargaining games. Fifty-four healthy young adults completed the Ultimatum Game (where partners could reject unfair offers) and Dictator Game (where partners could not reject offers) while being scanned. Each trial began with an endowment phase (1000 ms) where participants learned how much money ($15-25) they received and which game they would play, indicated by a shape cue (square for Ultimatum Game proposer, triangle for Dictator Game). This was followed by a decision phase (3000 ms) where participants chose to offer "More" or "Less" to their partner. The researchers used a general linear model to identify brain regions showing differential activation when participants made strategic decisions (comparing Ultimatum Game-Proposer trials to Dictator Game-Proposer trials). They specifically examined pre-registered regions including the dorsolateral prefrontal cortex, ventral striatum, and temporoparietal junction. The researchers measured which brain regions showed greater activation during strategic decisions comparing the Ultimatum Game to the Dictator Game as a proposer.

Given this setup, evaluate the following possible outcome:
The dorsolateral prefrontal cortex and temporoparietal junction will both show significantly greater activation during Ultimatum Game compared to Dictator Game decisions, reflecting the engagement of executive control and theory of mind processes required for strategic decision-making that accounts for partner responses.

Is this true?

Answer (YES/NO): NO